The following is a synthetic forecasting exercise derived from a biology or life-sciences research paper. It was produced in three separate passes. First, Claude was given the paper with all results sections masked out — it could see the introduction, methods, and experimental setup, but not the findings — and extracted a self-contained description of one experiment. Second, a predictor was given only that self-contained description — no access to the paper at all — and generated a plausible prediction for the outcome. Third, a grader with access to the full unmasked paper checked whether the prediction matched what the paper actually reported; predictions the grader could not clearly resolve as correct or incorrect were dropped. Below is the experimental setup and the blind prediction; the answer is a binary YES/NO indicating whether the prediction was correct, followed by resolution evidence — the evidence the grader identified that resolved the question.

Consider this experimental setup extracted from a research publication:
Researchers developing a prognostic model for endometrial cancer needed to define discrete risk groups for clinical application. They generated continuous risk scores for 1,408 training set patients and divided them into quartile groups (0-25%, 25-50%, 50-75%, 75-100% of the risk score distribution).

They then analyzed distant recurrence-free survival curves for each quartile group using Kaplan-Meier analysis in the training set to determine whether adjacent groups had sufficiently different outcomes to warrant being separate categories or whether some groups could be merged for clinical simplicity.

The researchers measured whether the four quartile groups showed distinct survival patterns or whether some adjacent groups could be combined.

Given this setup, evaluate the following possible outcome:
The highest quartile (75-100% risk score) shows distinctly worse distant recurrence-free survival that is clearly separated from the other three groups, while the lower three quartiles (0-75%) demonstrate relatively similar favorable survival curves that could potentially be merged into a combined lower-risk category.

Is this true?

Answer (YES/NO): NO